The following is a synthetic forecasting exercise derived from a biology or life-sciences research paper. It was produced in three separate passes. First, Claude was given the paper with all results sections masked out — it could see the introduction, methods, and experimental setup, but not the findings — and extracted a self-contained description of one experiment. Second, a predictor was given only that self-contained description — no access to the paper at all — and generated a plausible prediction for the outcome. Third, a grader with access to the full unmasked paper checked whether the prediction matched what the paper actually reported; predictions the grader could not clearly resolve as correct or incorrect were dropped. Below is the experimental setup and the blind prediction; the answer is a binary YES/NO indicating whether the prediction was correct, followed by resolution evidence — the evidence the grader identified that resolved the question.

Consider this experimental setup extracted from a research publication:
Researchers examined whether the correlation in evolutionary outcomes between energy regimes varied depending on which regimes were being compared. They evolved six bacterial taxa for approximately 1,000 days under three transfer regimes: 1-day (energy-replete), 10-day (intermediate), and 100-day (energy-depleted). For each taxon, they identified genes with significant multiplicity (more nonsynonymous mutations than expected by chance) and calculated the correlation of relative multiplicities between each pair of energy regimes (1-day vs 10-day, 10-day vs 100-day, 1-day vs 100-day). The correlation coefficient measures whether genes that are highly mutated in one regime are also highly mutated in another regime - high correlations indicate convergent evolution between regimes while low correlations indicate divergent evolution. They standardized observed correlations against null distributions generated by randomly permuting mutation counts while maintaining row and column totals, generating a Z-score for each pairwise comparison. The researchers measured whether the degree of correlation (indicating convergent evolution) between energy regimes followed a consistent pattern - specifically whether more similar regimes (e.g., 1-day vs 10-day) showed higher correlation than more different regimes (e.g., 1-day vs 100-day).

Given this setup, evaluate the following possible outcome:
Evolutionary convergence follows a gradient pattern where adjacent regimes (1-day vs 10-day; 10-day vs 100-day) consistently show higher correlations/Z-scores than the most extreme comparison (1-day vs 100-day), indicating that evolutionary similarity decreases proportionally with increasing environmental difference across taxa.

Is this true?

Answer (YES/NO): NO